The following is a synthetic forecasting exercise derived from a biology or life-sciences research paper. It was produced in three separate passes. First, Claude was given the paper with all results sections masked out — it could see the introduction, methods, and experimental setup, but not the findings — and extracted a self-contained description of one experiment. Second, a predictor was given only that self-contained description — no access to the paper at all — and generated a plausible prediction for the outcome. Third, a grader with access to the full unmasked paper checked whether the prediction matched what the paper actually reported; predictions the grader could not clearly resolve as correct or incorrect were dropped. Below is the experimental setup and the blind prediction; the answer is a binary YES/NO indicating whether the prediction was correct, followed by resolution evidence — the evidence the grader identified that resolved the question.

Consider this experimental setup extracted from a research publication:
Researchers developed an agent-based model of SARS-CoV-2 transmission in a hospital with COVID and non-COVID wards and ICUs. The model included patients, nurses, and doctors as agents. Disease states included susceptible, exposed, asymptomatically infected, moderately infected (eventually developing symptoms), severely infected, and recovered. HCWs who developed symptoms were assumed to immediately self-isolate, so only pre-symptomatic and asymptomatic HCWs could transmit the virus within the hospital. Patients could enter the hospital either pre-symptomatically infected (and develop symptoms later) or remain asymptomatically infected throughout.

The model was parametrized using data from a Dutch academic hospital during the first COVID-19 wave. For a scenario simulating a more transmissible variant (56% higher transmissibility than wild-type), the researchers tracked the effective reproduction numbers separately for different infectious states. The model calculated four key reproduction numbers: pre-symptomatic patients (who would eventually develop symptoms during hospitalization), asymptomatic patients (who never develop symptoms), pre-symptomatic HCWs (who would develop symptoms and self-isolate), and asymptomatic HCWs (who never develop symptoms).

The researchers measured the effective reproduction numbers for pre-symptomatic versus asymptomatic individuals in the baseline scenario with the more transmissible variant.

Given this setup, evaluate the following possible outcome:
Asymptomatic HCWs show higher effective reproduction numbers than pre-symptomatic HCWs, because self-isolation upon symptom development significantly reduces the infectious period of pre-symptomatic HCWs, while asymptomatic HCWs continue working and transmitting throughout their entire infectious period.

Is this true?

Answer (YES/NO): NO